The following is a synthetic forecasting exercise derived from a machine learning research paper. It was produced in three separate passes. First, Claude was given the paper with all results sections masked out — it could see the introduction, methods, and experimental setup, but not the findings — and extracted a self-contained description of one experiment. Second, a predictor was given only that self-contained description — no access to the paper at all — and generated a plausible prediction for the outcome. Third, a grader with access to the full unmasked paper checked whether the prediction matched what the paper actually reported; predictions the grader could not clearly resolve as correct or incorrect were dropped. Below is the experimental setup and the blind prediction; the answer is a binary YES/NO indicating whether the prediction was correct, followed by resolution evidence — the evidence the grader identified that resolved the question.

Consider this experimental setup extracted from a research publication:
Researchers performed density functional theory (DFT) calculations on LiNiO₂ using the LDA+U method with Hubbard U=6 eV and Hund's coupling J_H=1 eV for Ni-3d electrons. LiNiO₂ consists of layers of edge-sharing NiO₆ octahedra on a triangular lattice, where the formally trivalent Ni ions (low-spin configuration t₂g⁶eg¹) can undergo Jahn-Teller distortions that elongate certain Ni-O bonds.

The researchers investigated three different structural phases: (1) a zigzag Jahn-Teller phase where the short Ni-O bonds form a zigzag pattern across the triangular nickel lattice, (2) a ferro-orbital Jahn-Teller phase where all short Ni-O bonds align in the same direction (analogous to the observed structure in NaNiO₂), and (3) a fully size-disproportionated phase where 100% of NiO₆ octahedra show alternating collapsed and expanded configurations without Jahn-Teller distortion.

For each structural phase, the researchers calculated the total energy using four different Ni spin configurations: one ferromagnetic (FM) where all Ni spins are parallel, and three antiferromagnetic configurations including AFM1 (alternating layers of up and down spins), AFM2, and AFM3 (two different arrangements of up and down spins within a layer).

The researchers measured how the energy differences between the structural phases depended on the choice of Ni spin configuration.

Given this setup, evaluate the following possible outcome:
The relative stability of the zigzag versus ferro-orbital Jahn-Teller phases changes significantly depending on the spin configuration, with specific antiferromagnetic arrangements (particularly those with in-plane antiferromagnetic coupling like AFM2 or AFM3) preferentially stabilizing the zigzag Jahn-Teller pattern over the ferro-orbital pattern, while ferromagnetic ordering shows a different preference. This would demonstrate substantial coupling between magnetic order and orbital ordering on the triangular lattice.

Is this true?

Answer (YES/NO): NO